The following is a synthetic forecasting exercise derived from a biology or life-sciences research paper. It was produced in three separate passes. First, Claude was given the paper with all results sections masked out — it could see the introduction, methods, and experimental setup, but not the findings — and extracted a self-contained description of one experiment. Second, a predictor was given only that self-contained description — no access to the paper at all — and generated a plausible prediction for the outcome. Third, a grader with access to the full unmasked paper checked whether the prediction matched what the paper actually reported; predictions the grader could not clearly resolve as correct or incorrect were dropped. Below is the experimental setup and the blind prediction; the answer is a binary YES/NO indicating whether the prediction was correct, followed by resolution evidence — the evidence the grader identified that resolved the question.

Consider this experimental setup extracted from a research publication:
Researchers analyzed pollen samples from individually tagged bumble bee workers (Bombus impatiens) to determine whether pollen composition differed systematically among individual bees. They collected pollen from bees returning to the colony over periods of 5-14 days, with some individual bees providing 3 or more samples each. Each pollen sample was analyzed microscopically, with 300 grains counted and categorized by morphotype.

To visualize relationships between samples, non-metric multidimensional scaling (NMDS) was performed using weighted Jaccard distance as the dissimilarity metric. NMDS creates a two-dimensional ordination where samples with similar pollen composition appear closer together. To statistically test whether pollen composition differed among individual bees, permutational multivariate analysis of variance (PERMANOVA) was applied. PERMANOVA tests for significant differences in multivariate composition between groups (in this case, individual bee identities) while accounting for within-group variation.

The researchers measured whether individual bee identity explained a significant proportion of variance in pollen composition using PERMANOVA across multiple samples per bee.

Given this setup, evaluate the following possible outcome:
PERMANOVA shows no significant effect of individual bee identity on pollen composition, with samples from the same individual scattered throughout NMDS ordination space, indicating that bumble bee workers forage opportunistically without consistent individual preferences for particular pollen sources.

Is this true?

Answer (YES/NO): NO